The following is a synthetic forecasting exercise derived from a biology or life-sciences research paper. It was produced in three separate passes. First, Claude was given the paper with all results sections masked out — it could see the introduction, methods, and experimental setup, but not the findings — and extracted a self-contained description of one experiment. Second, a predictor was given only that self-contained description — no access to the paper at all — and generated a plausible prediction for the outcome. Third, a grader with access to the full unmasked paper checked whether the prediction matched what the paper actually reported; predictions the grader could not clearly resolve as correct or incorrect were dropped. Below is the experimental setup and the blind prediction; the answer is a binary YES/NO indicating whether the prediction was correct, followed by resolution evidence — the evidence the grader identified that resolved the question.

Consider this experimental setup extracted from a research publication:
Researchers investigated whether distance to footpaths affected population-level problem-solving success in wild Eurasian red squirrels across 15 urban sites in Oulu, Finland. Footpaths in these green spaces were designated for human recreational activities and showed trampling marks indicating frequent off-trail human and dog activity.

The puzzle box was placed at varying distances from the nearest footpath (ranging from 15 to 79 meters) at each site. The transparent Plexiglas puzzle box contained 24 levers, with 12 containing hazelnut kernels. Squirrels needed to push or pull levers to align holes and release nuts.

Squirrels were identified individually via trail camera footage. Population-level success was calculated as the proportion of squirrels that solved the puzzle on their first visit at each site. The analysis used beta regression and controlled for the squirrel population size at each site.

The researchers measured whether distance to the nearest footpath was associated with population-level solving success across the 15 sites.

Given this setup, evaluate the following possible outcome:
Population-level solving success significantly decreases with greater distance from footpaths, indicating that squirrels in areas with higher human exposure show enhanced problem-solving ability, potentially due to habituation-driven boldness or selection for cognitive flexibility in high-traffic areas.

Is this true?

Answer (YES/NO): NO